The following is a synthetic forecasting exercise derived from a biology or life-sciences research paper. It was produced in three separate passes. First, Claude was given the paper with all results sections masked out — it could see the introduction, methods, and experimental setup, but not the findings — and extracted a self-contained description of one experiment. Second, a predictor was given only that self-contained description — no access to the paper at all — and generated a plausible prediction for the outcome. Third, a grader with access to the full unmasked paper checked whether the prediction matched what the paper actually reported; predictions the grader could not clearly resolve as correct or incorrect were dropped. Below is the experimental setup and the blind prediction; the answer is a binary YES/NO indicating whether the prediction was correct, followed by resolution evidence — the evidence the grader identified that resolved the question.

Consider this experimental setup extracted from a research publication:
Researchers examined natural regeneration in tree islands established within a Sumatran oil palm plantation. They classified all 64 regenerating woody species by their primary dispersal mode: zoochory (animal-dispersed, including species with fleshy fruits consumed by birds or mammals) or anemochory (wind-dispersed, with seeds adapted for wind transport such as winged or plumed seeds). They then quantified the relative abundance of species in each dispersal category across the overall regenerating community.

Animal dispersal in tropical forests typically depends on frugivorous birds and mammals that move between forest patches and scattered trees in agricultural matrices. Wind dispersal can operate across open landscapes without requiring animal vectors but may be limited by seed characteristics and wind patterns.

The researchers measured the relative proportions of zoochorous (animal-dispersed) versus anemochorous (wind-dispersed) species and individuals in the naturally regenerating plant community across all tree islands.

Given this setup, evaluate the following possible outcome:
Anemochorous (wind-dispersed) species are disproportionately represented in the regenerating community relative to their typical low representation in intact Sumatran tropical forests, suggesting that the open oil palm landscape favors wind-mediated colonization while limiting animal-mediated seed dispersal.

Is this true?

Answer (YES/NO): NO